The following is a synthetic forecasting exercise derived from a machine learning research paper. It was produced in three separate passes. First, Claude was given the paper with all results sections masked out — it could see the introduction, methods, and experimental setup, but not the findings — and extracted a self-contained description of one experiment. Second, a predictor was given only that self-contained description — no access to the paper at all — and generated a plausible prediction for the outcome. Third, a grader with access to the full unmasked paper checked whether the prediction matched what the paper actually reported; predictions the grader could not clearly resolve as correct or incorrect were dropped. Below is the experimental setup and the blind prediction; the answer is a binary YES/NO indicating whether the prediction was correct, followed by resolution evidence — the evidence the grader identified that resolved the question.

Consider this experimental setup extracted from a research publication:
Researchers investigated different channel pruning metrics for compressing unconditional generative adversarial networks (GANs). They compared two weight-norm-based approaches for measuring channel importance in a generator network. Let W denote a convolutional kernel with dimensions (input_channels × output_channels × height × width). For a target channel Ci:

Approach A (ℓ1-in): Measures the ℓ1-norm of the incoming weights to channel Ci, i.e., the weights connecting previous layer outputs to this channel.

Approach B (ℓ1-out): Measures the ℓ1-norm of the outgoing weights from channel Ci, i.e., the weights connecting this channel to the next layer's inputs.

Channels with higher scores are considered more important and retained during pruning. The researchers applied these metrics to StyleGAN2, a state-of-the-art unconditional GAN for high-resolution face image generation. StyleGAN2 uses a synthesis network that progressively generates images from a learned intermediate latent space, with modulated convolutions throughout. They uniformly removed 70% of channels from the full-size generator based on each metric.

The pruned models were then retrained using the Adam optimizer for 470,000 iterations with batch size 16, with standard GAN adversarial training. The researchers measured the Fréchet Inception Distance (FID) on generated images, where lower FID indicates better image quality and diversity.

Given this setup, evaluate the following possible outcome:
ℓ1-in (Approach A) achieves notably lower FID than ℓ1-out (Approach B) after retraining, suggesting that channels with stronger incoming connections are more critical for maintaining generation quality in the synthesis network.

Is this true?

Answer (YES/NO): NO